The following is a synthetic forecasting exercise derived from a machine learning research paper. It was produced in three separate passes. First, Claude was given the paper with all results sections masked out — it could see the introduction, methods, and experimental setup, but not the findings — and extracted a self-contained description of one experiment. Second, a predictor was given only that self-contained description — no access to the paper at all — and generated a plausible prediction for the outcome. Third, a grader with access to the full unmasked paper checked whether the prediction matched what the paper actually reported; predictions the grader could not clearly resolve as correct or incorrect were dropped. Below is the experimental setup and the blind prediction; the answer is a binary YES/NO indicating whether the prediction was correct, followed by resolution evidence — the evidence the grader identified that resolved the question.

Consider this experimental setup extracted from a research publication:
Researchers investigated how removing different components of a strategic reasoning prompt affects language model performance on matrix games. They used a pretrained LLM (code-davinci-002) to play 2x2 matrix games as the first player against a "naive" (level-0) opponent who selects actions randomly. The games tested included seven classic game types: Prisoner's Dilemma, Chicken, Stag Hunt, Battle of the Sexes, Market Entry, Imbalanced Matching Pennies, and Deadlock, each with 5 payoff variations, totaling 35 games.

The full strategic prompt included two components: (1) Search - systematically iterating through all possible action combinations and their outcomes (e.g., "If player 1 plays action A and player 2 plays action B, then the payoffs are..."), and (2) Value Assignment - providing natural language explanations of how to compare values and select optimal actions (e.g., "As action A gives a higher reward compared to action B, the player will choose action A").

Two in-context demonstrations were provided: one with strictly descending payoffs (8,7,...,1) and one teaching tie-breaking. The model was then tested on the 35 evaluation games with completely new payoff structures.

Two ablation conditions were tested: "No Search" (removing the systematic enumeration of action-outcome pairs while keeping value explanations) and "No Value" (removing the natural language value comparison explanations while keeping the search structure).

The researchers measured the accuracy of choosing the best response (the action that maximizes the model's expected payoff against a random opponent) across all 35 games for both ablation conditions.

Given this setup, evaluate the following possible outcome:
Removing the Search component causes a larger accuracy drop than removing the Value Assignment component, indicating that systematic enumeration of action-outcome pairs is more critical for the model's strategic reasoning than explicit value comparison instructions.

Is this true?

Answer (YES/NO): YES